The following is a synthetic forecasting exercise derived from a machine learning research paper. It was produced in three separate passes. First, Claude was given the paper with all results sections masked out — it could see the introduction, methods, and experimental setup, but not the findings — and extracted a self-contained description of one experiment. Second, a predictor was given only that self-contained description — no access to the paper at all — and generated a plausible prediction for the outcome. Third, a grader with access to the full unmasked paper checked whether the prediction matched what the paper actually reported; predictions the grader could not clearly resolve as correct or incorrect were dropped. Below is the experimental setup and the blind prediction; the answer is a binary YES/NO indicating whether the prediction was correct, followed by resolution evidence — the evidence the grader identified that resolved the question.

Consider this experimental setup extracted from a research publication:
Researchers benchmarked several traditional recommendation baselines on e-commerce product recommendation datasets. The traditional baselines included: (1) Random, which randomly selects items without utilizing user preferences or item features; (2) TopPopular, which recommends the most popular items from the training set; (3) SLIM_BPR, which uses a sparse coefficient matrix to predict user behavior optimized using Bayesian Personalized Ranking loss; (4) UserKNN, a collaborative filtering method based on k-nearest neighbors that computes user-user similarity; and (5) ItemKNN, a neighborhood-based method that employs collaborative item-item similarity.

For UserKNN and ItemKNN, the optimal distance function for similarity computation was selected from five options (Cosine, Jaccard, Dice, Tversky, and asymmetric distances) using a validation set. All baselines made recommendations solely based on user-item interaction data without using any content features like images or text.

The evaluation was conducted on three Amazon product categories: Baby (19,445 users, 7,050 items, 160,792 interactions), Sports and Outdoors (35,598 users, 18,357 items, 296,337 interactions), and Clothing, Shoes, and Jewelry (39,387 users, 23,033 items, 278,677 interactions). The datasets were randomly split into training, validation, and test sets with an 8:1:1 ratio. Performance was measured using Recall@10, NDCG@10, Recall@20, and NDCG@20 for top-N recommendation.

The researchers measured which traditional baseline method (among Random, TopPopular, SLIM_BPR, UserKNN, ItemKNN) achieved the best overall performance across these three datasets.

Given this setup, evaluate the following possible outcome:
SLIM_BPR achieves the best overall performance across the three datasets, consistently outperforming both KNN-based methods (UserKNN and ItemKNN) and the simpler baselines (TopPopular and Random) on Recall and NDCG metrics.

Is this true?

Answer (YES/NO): NO